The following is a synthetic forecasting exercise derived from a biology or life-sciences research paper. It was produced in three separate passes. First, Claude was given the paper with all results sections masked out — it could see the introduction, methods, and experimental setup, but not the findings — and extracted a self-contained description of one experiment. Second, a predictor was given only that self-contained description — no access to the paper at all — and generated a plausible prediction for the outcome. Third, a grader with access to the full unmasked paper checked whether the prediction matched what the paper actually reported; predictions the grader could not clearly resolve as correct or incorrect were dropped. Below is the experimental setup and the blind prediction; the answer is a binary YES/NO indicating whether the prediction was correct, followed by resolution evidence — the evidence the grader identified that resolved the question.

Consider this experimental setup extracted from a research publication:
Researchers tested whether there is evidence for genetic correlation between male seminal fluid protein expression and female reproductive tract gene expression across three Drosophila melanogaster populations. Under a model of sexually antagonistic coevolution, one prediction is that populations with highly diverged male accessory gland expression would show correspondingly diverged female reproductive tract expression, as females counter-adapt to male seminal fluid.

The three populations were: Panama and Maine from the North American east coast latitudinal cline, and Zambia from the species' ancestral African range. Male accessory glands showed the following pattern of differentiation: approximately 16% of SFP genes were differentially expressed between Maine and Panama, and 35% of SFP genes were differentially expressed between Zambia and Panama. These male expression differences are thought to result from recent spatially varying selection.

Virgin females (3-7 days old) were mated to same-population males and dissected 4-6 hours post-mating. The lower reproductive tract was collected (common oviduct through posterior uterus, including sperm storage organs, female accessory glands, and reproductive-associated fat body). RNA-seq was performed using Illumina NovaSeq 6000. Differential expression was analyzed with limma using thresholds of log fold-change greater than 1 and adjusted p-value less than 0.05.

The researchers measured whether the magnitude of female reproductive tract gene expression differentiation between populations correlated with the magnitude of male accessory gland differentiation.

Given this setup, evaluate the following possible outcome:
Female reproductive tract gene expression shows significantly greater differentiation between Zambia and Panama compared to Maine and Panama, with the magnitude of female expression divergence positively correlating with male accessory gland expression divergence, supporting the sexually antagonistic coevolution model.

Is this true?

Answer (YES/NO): NO